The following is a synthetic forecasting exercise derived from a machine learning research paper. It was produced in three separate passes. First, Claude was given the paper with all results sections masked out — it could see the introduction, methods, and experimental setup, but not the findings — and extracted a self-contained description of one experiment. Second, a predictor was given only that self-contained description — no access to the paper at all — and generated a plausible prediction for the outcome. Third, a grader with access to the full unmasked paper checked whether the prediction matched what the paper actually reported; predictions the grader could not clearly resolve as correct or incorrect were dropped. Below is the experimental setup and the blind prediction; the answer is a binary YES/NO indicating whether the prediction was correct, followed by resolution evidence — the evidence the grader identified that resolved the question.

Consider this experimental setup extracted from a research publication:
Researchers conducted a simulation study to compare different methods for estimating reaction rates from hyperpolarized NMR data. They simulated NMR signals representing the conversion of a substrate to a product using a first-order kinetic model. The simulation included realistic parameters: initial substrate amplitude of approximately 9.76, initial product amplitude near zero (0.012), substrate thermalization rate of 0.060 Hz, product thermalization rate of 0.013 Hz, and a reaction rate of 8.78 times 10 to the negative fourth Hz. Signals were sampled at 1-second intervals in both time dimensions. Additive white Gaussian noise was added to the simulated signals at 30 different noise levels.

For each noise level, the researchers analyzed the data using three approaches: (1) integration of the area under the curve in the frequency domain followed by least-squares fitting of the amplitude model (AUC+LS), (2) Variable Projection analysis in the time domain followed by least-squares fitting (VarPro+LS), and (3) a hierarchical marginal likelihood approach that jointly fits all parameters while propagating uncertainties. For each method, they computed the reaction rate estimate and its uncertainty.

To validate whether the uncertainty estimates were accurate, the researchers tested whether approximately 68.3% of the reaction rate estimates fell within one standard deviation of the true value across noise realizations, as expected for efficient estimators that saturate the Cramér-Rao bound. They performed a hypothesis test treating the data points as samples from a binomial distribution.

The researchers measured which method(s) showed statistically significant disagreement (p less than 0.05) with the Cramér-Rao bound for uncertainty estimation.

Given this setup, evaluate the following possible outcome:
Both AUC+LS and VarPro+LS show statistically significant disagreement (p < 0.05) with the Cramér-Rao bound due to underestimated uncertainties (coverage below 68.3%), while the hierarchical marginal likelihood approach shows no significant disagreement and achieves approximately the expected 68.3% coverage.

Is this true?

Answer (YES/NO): NO